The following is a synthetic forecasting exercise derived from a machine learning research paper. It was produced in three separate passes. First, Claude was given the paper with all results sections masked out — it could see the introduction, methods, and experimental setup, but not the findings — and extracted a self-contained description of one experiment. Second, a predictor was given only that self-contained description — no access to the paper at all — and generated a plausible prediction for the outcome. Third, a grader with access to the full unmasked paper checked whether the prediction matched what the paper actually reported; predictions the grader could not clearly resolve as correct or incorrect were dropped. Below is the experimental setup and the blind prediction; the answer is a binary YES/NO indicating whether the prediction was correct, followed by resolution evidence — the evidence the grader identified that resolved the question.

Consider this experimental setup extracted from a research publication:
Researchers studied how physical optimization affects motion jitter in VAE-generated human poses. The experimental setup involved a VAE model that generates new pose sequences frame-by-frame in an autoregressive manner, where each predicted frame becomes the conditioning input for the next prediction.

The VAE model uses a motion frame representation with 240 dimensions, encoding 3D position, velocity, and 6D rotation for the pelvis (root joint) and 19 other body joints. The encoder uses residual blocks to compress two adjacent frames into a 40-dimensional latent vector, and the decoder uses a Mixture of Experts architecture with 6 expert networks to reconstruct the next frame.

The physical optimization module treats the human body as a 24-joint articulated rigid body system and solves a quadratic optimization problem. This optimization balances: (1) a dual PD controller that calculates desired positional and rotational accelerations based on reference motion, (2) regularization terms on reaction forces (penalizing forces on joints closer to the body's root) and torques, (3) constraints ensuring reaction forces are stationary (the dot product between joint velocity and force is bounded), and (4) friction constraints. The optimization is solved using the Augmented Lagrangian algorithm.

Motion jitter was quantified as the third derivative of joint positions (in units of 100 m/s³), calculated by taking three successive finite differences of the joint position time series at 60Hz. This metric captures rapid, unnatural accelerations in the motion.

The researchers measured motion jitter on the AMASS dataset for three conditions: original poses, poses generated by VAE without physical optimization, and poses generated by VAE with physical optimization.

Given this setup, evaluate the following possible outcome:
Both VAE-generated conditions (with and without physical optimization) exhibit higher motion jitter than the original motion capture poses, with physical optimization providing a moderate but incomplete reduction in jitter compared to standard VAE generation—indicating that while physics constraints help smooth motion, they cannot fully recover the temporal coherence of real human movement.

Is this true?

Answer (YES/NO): NO